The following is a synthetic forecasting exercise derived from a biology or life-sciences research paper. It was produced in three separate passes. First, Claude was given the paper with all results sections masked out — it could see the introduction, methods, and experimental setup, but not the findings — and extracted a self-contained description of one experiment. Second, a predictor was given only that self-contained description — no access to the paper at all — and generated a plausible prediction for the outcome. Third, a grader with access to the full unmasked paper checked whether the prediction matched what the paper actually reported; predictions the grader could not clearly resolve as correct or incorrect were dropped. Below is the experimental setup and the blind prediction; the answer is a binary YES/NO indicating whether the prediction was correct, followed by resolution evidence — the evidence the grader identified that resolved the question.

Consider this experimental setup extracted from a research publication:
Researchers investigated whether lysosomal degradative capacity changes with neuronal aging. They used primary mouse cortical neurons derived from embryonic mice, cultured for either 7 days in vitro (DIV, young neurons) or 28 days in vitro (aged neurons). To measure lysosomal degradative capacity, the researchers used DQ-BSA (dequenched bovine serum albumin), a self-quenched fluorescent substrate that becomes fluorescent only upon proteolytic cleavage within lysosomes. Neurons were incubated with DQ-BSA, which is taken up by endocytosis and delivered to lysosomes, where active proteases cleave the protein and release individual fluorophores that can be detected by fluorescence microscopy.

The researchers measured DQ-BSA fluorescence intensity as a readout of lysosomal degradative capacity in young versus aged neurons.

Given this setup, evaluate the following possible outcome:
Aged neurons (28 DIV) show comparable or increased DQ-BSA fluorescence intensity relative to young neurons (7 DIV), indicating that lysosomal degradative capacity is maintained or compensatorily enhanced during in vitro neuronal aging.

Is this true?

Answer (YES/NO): NO